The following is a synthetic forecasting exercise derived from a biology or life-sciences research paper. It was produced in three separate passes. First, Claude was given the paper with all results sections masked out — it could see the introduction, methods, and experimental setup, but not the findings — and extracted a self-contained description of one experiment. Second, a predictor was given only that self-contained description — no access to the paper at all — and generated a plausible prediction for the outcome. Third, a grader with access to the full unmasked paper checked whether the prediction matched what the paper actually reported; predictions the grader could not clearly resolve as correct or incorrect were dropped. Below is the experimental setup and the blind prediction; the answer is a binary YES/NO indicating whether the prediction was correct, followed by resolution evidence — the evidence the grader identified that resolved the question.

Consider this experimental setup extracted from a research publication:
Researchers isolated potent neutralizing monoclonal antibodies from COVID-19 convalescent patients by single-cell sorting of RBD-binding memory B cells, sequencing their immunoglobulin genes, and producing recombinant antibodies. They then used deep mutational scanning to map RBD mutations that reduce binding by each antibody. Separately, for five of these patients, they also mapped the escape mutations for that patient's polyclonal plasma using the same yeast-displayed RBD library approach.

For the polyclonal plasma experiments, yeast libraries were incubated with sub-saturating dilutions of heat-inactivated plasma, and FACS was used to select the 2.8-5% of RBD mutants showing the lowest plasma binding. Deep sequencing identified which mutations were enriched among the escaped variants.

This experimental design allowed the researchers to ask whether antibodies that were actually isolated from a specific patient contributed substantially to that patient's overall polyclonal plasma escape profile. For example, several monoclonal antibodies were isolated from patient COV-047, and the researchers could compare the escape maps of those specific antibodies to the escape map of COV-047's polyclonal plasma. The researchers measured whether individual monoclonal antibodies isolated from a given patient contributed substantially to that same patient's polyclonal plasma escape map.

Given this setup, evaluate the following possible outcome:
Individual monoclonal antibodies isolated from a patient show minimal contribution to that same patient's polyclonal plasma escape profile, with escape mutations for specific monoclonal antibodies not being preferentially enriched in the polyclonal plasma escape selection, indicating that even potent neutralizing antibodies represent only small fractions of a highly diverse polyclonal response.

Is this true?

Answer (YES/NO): NO